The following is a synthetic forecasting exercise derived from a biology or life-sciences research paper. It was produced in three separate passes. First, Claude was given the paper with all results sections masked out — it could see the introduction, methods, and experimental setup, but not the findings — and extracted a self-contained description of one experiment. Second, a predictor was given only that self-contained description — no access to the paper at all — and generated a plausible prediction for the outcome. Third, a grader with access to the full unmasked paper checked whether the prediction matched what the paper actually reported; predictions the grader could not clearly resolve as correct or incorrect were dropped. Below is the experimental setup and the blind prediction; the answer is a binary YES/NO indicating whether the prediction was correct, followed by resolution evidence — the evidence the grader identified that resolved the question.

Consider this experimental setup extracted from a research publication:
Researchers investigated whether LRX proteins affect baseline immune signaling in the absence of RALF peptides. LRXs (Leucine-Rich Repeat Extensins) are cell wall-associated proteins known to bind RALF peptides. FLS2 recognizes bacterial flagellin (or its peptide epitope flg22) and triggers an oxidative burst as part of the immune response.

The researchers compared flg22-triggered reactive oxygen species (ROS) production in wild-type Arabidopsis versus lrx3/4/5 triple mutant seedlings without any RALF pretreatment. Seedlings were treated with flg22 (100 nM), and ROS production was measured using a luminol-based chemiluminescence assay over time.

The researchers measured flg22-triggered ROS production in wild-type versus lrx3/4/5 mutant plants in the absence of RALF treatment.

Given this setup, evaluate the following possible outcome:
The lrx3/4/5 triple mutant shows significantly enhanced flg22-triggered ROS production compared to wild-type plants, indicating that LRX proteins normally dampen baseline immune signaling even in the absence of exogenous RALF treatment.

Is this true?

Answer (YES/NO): NO